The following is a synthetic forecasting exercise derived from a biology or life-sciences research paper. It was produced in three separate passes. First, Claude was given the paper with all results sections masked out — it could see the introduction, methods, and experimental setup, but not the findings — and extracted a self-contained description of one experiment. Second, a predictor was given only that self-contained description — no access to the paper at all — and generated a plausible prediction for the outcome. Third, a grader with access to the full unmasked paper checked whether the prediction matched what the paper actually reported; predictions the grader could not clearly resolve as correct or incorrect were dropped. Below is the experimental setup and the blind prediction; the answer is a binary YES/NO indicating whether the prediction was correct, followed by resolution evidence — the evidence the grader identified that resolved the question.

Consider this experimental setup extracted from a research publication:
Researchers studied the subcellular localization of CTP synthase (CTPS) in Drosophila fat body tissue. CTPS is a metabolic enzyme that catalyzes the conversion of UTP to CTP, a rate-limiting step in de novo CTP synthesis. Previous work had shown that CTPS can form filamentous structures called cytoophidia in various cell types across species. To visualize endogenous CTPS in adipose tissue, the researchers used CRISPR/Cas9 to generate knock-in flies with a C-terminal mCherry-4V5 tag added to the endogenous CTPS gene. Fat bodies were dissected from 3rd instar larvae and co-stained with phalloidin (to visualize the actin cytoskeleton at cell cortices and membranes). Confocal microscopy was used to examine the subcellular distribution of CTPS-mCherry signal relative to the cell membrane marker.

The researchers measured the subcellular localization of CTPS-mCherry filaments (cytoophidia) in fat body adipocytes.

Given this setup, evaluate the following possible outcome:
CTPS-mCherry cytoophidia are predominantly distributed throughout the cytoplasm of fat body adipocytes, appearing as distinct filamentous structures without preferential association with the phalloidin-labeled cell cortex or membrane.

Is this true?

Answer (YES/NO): NO